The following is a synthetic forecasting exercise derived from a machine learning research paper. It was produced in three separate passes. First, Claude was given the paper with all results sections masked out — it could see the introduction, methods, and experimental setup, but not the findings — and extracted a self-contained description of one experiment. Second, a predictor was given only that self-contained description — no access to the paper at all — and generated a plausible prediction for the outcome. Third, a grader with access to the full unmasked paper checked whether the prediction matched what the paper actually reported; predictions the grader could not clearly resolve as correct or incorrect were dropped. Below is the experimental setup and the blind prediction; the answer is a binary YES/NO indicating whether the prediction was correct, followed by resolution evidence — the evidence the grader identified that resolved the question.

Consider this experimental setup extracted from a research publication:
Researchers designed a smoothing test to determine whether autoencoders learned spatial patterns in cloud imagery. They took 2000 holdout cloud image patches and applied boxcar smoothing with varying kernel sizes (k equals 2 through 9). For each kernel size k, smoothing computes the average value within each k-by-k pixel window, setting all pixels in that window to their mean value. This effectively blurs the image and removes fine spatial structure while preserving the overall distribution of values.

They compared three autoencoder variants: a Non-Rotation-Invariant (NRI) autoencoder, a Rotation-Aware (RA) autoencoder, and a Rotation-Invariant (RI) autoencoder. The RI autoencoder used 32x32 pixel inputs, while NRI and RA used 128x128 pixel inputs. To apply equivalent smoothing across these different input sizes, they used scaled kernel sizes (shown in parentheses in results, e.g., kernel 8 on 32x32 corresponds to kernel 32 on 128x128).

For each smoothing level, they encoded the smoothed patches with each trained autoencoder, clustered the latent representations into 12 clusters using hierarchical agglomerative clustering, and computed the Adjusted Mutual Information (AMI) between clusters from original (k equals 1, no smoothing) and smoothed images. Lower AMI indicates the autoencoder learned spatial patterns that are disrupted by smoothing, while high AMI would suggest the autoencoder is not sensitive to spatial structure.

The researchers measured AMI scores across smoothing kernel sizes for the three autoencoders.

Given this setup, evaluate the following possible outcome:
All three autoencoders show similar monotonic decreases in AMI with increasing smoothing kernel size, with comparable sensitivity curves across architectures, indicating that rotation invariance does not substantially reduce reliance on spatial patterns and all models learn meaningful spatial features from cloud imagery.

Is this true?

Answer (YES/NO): NO